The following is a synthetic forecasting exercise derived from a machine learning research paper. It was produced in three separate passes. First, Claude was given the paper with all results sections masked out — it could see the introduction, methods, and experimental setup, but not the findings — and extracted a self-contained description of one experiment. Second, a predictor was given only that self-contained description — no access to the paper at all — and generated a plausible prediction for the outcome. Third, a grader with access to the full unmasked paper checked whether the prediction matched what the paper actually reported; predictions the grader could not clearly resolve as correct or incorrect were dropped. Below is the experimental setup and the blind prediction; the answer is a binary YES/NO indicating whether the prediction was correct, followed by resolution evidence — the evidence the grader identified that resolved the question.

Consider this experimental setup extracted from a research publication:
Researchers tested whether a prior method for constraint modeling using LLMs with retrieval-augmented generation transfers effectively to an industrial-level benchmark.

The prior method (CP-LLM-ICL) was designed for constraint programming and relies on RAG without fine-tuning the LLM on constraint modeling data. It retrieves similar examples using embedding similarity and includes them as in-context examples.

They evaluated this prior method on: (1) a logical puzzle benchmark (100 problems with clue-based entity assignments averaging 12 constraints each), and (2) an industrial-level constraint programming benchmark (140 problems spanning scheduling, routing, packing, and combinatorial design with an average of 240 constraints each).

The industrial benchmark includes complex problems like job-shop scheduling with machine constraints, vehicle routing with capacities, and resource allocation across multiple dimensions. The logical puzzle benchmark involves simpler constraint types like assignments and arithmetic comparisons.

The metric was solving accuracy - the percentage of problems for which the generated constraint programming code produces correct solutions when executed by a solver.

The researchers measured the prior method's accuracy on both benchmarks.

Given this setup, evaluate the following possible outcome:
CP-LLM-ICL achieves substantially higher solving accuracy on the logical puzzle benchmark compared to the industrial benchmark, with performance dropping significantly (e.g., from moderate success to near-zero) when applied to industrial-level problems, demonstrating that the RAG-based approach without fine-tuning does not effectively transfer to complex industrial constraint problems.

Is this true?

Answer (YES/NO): NO